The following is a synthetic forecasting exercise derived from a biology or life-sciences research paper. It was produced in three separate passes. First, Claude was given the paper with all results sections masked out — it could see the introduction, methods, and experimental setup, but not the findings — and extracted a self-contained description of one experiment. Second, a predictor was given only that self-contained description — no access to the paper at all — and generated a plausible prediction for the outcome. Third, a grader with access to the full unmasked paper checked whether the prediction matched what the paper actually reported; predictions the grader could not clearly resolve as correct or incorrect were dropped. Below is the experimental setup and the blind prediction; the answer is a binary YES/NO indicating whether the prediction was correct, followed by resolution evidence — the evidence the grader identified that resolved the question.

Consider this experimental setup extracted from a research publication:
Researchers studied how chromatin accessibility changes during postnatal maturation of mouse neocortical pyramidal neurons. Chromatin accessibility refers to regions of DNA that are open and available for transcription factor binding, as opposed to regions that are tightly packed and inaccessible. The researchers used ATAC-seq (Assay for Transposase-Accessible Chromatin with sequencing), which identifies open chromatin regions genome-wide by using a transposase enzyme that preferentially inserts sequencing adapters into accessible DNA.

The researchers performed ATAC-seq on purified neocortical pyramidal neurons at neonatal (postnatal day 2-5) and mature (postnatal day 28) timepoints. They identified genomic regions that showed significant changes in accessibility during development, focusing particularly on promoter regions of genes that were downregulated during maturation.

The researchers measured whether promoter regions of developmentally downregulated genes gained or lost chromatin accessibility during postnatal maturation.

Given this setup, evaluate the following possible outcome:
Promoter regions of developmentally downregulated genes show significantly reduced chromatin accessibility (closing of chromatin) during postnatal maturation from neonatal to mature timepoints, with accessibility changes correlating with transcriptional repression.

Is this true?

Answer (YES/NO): NO